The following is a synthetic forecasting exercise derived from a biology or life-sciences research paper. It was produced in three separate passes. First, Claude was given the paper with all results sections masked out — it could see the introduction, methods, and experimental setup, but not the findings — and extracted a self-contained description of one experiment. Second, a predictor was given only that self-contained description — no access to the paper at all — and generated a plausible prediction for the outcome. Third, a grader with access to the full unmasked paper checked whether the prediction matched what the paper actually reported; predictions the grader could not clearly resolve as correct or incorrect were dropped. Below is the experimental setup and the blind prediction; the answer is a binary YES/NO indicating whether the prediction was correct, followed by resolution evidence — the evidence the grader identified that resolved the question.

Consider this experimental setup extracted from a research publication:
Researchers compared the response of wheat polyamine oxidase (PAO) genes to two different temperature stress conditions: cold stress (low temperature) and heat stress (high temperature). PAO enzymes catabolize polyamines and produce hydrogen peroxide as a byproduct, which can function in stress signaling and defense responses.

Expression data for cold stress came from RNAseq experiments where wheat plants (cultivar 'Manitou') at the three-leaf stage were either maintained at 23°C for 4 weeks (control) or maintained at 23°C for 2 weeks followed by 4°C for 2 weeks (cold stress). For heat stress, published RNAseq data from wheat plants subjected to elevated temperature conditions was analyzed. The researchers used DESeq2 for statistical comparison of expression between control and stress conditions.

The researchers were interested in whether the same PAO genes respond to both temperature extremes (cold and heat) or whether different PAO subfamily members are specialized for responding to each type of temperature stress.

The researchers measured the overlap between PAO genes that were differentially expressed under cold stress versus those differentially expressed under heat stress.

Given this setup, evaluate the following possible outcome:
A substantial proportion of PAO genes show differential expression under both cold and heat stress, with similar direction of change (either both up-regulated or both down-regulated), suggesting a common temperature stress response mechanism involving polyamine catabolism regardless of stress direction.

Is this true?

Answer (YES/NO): YES